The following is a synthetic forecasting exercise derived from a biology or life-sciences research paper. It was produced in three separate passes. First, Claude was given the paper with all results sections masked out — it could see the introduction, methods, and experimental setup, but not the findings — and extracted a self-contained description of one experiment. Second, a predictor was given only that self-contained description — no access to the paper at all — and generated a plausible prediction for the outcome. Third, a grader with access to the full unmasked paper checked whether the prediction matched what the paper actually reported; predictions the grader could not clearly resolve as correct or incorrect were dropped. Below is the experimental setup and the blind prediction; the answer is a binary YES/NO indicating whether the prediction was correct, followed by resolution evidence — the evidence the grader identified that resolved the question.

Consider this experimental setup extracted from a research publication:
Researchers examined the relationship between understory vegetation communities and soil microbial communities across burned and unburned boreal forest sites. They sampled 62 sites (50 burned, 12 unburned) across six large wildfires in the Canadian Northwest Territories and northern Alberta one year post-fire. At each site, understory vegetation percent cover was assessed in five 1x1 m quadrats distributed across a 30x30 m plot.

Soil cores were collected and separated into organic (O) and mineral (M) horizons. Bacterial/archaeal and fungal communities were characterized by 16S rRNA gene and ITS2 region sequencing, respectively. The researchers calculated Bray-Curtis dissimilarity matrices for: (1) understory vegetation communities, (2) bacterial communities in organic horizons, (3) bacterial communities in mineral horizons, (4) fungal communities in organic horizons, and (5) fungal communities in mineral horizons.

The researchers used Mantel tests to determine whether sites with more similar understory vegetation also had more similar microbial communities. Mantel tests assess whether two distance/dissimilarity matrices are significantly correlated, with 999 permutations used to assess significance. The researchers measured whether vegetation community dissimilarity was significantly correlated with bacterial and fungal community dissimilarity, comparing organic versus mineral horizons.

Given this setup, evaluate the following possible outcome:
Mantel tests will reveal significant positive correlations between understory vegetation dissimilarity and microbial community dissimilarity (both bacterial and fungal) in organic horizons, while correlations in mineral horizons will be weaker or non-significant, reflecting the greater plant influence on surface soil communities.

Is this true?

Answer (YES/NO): NO